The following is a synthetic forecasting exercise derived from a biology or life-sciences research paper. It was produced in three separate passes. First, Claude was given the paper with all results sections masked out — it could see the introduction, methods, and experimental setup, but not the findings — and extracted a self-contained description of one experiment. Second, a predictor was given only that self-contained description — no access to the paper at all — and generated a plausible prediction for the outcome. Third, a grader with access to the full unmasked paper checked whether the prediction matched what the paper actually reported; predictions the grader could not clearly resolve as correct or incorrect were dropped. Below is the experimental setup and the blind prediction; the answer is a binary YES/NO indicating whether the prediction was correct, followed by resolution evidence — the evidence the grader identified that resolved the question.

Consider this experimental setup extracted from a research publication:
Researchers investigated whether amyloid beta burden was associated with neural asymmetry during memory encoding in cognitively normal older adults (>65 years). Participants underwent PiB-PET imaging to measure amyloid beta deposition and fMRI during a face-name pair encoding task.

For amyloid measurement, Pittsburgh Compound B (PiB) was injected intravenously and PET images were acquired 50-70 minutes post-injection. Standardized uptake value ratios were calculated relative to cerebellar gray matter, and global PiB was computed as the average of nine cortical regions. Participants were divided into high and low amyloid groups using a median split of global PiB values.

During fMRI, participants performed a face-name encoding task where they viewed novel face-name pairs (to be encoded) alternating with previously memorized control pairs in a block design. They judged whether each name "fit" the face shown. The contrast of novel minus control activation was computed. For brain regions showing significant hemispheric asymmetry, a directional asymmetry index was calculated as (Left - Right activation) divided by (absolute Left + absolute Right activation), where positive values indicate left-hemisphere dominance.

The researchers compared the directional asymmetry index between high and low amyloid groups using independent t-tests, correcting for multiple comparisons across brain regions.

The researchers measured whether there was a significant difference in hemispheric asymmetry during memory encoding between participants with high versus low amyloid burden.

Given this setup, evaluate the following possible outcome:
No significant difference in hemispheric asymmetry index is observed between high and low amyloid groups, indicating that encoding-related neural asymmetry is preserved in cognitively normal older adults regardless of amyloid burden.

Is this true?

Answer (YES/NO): YES